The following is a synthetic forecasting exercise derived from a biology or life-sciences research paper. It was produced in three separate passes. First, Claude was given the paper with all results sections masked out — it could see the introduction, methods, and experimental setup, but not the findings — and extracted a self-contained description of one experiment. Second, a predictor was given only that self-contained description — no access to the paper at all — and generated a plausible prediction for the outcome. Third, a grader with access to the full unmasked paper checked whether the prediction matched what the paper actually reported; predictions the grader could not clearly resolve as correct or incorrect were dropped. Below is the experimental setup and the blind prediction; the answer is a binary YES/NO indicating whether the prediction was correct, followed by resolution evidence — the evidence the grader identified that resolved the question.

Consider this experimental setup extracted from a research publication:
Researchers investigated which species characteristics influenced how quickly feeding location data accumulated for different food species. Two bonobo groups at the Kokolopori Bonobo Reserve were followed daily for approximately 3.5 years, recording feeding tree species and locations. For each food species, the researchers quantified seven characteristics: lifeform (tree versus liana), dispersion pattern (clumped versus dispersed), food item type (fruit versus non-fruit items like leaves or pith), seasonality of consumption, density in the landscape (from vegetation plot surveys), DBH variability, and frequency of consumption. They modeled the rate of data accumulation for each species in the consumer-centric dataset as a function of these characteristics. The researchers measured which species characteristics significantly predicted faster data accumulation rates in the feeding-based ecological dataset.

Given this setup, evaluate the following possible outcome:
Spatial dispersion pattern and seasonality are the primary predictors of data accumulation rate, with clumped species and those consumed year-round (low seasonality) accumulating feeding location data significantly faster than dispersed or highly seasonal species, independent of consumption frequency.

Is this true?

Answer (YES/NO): NO